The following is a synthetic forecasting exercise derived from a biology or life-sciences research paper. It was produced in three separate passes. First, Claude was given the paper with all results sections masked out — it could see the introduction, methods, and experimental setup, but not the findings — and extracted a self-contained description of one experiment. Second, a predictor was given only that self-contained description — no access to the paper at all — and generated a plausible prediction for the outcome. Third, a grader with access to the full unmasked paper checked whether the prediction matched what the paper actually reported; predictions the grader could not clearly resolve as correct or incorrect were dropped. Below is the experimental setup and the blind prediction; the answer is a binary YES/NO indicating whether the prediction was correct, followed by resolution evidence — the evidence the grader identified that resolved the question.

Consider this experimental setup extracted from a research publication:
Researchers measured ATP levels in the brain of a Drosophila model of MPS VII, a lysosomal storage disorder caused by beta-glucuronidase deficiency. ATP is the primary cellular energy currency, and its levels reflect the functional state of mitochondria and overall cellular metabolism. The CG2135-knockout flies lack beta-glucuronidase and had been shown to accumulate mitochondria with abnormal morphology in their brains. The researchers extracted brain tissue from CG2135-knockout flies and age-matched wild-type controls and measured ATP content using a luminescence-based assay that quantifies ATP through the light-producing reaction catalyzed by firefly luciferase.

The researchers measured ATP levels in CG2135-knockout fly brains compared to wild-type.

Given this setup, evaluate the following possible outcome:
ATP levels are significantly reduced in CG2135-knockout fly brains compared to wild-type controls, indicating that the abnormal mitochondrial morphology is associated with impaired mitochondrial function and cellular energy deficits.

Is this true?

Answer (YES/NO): YES